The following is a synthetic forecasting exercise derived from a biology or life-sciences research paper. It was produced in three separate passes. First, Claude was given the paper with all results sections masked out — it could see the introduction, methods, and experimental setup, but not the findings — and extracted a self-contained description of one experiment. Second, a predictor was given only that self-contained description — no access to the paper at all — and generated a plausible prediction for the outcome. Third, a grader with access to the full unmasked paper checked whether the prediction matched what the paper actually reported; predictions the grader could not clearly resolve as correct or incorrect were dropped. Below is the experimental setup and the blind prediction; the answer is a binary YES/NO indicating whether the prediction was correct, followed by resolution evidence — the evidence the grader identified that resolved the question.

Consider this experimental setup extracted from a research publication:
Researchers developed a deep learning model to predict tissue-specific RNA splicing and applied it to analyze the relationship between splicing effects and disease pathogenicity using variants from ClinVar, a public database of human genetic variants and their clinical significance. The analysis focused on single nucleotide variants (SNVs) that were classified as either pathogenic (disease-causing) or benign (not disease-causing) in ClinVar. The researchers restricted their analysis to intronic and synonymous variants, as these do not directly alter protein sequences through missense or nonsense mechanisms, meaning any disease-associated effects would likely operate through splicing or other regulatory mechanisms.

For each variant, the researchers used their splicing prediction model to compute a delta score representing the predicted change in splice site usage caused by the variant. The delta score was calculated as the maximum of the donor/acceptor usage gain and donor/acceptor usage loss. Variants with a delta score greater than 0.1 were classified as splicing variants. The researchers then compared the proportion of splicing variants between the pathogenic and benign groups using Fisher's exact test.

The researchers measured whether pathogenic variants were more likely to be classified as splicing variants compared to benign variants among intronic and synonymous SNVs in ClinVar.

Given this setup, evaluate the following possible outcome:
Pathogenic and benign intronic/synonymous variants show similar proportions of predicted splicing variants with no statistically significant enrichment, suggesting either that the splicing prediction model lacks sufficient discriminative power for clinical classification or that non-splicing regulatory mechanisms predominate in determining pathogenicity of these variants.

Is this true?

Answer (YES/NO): NO